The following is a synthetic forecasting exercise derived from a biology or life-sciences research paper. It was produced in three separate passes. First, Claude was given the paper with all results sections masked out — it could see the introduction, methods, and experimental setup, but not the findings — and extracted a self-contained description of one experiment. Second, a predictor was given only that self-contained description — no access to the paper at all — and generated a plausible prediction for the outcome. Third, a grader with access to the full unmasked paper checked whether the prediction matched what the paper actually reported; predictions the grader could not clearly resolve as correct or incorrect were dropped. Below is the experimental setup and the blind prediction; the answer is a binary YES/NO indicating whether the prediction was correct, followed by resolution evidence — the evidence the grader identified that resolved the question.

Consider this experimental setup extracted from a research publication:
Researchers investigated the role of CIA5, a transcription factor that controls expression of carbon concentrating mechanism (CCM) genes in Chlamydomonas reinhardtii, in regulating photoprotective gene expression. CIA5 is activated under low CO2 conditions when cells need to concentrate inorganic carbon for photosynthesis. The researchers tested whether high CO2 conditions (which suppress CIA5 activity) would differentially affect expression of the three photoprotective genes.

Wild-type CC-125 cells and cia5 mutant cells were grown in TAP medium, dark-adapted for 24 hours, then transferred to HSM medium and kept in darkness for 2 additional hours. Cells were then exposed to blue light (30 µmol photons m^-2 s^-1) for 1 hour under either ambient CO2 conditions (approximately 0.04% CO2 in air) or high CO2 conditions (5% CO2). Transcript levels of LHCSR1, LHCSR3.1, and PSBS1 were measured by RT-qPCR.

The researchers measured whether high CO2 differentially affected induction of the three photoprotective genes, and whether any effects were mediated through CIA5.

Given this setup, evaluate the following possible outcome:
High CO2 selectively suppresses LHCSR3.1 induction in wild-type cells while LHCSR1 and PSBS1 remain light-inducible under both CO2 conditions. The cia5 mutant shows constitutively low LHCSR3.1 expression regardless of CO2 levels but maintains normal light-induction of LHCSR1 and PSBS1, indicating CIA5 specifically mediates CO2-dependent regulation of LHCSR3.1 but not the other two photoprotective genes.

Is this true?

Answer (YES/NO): NO